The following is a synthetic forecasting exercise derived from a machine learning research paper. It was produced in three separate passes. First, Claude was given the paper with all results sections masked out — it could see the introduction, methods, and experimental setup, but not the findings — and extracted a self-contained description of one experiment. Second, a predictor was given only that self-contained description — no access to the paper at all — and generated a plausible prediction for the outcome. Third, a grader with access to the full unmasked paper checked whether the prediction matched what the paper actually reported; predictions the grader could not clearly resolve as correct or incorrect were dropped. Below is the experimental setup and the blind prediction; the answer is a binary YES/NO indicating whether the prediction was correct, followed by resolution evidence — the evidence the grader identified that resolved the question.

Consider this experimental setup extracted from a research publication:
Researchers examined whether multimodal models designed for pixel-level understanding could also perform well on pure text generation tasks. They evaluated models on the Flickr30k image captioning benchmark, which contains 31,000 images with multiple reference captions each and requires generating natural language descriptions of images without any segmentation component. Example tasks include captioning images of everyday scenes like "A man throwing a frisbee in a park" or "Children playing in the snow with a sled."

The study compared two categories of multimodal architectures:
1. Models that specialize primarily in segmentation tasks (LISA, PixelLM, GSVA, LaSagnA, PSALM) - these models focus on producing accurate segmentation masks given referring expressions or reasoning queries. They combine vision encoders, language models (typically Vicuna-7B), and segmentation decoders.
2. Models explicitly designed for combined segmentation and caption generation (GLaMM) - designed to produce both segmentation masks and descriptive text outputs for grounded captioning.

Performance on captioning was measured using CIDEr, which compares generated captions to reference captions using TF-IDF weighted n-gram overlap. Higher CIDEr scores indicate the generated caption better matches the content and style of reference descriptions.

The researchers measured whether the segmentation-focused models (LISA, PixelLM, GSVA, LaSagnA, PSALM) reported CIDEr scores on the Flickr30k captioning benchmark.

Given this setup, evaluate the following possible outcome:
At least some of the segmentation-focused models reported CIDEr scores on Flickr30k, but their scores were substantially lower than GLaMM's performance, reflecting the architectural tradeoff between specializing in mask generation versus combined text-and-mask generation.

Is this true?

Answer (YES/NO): NO